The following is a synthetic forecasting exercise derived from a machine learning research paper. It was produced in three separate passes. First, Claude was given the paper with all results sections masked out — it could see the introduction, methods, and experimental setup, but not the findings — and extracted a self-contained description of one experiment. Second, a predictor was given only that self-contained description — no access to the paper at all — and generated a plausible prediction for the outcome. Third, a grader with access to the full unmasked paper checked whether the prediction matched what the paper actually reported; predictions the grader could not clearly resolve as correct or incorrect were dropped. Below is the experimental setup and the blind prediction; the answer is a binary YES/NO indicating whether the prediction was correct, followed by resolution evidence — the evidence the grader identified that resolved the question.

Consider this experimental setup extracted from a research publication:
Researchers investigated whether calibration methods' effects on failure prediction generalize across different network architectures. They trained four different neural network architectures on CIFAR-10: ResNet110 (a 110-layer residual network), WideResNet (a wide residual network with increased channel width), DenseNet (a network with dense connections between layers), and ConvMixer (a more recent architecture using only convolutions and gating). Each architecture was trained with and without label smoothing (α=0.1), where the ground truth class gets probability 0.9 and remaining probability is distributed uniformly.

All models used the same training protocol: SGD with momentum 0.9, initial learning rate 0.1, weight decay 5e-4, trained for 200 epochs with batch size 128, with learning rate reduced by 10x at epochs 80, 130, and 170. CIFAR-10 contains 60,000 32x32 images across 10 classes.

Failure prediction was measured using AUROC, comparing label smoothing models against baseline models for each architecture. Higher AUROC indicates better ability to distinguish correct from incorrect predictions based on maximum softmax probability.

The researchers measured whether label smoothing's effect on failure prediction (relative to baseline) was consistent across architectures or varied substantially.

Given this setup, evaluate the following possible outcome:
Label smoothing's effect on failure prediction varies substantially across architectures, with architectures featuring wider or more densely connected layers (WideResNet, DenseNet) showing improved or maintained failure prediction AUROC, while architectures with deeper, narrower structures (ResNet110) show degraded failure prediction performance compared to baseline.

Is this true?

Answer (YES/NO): NO